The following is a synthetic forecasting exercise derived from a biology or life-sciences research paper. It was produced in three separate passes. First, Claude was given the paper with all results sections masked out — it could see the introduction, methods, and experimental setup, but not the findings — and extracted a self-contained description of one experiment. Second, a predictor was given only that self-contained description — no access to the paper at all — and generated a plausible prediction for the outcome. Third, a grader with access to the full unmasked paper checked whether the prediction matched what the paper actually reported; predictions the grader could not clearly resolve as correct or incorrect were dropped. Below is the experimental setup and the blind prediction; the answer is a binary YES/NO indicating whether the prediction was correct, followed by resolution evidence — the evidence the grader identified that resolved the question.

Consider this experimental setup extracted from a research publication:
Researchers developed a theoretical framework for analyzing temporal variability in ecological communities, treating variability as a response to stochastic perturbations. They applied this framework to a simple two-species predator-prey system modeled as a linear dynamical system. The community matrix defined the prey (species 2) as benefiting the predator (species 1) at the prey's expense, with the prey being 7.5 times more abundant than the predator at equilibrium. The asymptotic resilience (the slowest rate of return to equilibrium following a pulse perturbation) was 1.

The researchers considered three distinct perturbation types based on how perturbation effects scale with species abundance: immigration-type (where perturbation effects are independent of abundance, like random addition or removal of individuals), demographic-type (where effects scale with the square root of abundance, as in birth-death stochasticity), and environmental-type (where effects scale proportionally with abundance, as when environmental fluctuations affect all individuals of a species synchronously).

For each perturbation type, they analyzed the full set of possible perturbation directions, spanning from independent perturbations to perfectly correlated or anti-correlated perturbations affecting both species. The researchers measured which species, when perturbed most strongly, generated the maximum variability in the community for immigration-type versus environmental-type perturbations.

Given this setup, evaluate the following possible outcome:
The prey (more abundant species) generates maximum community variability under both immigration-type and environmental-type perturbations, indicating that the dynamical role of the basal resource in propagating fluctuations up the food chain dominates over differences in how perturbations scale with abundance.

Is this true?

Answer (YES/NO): NO